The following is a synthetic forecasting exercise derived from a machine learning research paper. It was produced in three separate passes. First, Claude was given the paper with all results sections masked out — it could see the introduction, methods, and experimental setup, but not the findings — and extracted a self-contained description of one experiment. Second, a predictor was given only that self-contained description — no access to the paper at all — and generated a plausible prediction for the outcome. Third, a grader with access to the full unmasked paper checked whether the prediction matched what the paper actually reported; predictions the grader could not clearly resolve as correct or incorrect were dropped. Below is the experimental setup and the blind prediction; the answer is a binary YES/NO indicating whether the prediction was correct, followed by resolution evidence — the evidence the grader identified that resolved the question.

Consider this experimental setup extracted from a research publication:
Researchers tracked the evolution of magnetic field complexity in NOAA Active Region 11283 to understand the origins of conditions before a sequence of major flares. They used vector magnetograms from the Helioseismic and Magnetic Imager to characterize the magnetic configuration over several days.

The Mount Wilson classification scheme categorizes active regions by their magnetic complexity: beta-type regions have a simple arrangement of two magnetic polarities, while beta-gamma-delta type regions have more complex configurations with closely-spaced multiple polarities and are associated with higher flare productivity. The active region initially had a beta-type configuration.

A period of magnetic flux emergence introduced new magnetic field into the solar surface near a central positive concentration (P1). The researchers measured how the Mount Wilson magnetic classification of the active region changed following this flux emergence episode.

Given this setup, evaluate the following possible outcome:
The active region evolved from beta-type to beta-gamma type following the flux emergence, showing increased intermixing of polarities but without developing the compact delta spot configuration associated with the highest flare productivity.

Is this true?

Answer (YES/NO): NO